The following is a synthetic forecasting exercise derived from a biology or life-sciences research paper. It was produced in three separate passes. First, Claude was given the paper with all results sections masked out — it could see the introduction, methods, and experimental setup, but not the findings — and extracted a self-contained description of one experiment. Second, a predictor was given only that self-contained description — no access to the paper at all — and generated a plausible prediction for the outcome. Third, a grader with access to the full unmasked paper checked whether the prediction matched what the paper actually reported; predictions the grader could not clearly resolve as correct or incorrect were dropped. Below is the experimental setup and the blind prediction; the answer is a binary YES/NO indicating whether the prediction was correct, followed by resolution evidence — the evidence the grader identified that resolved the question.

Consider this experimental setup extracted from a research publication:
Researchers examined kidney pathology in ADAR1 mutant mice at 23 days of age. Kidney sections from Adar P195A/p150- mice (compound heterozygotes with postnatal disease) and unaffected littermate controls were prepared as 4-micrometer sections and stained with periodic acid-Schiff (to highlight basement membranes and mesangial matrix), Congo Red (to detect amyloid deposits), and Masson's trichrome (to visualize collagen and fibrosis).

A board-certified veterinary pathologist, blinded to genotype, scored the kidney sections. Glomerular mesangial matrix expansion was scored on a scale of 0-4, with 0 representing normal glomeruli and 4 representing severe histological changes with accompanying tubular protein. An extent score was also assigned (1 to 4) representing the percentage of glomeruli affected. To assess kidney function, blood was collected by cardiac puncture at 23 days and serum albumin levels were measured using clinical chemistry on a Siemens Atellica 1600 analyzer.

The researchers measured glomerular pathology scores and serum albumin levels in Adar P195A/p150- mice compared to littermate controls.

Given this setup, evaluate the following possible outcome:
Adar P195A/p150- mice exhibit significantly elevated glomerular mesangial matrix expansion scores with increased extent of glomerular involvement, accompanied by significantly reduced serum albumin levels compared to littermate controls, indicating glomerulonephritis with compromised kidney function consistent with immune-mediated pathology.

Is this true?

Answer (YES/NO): NO